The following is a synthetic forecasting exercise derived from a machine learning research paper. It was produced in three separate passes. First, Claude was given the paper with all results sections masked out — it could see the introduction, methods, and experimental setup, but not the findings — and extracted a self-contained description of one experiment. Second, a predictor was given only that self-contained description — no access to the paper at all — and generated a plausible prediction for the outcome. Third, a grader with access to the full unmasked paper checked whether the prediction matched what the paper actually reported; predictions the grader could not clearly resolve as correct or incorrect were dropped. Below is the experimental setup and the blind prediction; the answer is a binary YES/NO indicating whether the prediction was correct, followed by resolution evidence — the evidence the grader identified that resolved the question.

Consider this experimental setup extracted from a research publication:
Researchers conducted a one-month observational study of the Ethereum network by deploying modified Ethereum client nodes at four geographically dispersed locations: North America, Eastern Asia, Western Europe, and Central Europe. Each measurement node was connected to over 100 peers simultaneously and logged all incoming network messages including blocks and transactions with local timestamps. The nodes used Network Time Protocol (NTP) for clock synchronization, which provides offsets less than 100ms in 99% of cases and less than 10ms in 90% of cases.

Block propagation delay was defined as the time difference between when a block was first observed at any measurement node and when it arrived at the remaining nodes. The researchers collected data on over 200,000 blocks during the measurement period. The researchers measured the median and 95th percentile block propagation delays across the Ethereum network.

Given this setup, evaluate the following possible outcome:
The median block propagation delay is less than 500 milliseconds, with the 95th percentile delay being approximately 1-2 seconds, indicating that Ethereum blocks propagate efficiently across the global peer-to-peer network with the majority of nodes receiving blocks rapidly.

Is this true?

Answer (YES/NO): NO